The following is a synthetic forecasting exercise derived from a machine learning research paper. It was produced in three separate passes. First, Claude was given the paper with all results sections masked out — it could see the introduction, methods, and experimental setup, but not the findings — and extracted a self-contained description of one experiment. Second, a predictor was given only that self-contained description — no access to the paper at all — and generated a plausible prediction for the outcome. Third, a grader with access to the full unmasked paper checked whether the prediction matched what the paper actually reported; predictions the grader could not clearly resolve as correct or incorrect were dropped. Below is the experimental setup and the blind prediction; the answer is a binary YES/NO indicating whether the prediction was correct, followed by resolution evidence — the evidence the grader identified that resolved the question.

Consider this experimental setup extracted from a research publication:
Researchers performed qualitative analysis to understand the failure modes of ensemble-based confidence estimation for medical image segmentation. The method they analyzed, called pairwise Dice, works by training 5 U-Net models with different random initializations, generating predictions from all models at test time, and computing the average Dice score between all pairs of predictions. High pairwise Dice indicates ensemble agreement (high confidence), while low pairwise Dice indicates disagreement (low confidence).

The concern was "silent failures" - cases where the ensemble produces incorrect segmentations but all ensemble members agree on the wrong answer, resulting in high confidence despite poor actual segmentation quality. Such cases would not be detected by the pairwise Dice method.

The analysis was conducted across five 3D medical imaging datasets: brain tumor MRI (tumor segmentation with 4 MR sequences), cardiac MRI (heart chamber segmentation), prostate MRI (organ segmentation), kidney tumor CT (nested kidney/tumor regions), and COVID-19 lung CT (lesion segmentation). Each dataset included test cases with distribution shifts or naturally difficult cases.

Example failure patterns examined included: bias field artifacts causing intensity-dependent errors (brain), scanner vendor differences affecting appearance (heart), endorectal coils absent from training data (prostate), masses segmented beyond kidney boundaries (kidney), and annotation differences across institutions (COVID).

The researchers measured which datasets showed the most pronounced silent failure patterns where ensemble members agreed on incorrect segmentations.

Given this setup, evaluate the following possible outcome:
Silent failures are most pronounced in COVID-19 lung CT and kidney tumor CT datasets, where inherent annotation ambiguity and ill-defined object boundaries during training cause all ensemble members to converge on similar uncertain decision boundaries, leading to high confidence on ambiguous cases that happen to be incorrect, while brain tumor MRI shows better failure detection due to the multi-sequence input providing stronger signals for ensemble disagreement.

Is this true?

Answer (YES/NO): NO